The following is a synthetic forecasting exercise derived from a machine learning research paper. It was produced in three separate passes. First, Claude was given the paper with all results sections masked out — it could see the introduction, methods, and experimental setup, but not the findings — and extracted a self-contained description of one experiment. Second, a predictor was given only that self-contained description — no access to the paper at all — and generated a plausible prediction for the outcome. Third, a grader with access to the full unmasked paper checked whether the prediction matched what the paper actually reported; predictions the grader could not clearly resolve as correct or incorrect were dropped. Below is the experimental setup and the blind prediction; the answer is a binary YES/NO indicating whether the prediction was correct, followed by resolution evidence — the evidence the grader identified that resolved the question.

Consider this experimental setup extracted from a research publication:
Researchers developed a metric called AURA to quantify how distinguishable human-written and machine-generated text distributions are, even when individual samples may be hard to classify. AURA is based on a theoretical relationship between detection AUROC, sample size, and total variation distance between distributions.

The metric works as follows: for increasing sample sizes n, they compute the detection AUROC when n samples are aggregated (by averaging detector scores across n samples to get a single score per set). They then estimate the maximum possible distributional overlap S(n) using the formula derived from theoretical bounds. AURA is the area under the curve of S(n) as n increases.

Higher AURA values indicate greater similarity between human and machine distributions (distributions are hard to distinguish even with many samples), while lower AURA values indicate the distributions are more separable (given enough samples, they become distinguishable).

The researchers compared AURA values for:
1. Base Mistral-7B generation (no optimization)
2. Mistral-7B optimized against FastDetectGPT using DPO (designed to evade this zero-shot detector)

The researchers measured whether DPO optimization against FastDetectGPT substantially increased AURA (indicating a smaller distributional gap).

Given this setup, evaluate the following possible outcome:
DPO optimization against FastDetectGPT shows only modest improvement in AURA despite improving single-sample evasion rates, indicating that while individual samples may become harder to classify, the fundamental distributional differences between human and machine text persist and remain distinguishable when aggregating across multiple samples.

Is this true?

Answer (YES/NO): NO